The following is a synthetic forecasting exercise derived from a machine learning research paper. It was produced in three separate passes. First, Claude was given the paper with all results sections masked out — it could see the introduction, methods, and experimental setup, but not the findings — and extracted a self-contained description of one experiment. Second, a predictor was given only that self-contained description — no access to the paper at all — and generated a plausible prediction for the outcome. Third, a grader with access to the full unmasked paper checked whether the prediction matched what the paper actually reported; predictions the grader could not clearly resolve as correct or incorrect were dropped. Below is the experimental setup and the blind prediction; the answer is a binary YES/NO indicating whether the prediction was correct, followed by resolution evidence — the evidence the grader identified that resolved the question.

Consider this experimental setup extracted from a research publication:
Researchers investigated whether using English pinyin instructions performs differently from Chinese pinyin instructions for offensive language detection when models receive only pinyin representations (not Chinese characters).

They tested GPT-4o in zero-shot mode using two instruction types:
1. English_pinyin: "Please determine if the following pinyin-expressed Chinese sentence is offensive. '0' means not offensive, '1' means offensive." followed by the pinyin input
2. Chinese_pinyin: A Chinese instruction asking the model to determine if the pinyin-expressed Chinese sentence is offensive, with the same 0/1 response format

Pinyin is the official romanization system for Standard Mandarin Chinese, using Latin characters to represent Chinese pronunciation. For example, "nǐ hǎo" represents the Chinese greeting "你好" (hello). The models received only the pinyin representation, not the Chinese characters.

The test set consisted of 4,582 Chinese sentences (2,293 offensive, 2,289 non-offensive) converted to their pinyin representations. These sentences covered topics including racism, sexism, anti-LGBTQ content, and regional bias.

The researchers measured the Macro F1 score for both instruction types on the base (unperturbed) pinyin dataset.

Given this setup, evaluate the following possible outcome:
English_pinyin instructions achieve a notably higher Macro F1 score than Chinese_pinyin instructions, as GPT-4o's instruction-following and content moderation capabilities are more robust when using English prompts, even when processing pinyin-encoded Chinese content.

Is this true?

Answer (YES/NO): NO